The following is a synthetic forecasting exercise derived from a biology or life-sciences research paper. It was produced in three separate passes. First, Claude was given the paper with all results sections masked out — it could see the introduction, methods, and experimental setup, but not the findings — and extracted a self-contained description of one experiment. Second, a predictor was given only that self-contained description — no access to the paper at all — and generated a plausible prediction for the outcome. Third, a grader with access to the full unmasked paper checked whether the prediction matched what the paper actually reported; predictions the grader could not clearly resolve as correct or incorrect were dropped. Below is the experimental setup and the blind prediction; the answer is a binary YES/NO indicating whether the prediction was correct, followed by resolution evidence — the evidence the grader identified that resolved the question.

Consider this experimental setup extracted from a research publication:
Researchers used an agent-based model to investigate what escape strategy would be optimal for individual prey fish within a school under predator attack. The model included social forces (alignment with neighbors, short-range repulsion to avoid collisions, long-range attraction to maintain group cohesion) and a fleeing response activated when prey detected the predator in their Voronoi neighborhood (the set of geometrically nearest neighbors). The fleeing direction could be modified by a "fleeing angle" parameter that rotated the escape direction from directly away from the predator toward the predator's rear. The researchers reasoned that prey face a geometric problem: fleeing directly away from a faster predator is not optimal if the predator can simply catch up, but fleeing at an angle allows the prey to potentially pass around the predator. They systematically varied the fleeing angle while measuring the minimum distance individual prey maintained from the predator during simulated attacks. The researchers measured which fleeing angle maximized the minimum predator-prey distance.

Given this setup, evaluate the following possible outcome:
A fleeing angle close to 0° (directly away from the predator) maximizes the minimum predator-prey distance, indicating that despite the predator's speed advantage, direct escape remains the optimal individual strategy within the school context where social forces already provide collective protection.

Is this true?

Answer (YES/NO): NO